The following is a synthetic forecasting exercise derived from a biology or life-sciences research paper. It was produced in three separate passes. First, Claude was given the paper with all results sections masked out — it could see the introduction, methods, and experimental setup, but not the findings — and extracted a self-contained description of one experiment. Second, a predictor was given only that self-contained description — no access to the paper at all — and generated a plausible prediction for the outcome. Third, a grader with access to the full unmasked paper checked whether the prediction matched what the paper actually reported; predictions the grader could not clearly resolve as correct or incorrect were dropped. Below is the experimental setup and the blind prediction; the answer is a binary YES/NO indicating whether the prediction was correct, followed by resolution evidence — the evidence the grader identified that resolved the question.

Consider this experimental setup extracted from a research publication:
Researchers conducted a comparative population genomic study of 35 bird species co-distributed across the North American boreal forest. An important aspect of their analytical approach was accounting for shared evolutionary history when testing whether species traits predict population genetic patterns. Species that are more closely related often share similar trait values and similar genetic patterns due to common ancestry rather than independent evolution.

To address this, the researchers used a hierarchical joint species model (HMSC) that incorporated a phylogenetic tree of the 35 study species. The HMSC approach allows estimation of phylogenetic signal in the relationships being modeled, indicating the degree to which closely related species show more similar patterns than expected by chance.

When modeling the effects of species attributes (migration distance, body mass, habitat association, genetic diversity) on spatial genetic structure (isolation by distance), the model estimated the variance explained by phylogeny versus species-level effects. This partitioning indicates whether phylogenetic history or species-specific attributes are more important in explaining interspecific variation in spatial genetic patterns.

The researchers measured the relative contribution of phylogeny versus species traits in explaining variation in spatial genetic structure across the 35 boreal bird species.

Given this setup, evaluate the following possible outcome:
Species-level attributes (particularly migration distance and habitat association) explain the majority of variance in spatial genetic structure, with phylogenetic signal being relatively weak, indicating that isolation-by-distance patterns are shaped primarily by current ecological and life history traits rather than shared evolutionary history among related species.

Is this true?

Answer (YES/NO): NO